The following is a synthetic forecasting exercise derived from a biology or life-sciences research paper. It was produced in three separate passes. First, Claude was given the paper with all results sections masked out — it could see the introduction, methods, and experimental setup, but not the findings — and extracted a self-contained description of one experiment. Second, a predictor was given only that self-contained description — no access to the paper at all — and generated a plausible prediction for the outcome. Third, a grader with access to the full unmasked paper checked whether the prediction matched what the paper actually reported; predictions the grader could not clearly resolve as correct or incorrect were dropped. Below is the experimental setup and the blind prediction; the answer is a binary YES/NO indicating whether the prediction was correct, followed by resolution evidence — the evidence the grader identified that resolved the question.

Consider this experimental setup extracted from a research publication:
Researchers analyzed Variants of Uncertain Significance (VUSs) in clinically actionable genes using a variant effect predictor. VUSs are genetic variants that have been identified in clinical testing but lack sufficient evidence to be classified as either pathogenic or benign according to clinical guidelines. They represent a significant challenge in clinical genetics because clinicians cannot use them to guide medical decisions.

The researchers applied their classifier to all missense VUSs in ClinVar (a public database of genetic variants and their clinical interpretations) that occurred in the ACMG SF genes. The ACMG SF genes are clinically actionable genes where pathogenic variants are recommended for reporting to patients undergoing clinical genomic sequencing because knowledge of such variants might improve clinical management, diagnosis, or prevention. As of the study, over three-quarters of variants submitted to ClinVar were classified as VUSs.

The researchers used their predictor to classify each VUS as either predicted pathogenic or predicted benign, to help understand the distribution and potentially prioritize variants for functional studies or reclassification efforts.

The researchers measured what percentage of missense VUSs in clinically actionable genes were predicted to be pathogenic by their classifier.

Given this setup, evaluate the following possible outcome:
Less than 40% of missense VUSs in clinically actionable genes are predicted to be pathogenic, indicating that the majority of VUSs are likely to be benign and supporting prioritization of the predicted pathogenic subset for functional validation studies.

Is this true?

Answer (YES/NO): NO